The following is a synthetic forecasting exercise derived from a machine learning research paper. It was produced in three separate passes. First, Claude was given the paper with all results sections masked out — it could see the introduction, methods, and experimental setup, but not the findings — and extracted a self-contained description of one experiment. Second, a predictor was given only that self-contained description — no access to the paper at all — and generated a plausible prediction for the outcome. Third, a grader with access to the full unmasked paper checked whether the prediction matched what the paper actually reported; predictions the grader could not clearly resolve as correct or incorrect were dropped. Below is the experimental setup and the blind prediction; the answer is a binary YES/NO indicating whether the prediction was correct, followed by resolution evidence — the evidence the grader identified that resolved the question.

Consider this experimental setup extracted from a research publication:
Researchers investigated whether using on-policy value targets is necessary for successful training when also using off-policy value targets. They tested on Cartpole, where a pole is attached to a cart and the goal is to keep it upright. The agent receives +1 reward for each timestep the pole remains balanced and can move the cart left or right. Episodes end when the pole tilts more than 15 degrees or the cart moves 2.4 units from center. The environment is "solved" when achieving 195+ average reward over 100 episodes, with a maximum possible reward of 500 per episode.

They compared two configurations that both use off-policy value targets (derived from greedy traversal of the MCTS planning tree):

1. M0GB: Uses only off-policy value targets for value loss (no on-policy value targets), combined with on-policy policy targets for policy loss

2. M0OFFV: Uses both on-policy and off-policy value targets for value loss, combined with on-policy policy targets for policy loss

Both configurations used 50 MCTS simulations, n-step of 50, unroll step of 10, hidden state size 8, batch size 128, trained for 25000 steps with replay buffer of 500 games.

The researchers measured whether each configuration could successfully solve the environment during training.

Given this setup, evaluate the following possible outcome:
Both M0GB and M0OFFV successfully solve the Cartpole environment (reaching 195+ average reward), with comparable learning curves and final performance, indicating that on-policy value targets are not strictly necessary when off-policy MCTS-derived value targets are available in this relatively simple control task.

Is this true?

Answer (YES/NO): NO